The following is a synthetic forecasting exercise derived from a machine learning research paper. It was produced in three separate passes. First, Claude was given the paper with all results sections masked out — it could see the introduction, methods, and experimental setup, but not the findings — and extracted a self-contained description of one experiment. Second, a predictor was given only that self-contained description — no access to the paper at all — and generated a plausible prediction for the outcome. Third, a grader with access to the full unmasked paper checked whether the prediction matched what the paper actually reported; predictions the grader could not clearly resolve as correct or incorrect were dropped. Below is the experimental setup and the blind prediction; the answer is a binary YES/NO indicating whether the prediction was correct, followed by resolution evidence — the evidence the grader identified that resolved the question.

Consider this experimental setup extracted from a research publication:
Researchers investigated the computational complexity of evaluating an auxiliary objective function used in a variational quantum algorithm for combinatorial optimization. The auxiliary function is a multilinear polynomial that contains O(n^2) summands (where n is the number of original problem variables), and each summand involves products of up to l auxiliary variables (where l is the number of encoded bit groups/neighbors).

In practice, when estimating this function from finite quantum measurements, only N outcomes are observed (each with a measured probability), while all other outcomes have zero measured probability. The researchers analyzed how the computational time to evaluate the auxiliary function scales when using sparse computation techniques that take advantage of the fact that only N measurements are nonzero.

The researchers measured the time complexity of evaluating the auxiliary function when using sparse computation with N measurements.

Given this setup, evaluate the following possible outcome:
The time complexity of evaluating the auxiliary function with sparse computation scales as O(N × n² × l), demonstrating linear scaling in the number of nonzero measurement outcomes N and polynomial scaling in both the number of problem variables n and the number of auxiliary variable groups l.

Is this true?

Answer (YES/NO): NO